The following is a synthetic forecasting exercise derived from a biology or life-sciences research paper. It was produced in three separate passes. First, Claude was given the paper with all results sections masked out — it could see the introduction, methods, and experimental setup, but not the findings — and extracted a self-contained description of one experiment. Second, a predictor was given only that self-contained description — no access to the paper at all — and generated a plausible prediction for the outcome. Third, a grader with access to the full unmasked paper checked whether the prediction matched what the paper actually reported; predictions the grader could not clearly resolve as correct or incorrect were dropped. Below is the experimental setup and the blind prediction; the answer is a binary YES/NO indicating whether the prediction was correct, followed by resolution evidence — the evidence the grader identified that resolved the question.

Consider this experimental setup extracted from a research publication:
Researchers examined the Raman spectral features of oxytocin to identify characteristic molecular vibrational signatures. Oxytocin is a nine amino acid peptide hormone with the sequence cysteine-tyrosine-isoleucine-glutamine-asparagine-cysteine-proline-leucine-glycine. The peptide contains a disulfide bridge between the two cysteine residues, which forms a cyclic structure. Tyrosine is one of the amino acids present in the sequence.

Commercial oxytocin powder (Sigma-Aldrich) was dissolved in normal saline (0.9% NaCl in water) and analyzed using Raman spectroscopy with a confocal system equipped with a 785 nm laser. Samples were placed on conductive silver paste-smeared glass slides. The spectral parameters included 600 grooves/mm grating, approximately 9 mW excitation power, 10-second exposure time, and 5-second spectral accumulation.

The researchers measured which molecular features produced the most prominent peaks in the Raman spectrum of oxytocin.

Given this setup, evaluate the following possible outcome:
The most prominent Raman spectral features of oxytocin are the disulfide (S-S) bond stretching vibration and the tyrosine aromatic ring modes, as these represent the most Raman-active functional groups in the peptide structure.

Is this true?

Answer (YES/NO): YES